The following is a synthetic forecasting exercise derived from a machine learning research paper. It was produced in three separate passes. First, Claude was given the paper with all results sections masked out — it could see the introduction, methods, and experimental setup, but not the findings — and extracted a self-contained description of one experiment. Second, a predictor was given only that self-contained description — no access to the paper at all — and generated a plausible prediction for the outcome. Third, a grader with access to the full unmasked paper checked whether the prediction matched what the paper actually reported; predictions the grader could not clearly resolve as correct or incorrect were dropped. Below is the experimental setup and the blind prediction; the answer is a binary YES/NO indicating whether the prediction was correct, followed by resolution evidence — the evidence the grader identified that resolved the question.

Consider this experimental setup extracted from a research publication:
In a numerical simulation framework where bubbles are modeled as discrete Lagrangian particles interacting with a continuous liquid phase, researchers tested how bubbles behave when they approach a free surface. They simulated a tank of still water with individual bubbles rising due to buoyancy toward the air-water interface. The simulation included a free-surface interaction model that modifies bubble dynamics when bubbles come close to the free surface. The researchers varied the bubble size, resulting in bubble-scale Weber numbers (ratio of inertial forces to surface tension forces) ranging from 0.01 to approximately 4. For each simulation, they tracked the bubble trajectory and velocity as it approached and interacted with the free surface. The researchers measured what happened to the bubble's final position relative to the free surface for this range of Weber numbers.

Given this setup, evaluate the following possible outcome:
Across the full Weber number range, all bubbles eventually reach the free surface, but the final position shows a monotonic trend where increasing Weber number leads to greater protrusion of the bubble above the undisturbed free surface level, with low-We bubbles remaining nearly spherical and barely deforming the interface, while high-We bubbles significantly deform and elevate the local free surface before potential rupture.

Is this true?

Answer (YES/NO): NO